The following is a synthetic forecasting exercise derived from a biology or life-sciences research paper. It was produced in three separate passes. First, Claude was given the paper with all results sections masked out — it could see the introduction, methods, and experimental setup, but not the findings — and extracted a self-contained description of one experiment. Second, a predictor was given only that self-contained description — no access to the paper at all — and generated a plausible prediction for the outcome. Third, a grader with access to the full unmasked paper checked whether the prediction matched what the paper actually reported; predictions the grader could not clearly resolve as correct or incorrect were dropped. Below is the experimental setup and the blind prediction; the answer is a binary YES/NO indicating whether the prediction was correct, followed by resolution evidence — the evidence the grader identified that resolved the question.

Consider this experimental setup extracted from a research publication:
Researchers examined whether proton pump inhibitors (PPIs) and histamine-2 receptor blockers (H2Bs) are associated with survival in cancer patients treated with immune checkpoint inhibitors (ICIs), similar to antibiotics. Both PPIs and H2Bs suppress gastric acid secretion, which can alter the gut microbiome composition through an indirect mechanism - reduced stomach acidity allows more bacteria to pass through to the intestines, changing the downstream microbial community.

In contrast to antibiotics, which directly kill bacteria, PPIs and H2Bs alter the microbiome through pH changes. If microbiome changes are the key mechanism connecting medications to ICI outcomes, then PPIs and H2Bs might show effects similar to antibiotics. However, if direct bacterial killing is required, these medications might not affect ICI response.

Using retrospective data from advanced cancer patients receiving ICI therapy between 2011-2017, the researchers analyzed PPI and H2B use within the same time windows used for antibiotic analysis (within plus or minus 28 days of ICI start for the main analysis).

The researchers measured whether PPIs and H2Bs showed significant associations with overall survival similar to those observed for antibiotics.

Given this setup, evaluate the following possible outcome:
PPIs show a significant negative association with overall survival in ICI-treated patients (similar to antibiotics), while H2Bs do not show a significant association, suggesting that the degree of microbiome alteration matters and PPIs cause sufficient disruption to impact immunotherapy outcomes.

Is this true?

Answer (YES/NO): NO